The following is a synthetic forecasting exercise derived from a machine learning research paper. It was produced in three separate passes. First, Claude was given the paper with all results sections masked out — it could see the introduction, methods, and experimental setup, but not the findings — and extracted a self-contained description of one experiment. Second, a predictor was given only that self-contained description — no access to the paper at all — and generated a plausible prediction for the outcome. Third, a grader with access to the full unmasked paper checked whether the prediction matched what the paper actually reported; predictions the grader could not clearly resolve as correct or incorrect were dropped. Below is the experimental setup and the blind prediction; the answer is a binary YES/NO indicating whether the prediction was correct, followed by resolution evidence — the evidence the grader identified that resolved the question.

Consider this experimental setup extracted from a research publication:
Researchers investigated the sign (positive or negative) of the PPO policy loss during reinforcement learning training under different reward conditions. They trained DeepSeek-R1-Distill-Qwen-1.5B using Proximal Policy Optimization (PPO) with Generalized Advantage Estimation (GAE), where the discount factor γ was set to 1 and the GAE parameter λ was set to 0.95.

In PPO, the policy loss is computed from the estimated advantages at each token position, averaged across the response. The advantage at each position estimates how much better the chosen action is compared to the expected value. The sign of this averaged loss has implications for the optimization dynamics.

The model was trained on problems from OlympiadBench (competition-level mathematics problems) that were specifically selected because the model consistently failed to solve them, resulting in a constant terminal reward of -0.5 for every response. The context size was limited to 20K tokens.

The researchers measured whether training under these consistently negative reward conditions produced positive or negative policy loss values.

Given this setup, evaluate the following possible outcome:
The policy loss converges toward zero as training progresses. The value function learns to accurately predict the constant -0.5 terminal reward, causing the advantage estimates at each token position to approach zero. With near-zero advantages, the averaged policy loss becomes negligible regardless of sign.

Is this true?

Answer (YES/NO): NO